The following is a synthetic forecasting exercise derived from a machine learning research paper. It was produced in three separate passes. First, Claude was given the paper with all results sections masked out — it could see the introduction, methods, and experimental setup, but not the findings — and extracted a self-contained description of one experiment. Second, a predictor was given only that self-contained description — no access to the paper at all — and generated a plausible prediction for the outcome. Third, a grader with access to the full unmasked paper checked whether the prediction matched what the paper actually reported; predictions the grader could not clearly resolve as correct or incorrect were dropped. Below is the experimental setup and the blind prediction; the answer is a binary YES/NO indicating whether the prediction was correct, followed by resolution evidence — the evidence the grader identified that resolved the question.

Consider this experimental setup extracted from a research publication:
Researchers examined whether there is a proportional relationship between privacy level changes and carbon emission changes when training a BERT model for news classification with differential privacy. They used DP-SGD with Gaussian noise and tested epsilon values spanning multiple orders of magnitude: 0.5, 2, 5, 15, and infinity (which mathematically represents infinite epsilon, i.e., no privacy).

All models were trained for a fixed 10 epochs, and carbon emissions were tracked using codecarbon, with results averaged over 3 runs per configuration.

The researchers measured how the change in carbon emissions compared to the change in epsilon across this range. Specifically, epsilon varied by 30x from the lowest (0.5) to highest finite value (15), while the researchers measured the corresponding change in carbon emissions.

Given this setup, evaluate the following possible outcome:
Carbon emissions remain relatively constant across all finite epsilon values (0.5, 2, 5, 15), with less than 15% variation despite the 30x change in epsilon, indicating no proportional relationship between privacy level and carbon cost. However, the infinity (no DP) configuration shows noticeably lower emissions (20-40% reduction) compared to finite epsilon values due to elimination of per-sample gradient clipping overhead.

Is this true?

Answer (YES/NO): NO